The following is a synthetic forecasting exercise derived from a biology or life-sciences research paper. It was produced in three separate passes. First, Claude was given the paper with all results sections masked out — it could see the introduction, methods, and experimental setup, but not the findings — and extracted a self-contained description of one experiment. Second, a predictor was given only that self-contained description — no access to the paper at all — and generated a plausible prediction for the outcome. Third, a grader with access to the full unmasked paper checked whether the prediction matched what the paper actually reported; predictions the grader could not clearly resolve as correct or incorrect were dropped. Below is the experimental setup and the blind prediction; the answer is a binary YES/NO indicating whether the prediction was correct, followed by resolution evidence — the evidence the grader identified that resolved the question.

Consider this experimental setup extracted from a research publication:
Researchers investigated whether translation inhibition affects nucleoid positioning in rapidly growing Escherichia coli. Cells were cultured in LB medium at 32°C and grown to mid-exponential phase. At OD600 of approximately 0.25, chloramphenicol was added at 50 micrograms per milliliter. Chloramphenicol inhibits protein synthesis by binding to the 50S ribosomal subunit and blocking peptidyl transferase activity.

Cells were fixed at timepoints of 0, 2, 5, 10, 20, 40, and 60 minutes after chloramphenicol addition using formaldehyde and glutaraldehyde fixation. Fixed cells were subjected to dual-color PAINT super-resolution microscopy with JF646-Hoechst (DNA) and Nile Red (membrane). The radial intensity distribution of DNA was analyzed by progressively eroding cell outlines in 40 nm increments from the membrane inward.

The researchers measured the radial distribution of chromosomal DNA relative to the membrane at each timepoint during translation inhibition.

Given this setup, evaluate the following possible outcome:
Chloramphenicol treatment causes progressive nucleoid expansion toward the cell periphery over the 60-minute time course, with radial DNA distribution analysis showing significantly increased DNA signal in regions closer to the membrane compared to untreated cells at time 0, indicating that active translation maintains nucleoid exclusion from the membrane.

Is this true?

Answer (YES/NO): NO